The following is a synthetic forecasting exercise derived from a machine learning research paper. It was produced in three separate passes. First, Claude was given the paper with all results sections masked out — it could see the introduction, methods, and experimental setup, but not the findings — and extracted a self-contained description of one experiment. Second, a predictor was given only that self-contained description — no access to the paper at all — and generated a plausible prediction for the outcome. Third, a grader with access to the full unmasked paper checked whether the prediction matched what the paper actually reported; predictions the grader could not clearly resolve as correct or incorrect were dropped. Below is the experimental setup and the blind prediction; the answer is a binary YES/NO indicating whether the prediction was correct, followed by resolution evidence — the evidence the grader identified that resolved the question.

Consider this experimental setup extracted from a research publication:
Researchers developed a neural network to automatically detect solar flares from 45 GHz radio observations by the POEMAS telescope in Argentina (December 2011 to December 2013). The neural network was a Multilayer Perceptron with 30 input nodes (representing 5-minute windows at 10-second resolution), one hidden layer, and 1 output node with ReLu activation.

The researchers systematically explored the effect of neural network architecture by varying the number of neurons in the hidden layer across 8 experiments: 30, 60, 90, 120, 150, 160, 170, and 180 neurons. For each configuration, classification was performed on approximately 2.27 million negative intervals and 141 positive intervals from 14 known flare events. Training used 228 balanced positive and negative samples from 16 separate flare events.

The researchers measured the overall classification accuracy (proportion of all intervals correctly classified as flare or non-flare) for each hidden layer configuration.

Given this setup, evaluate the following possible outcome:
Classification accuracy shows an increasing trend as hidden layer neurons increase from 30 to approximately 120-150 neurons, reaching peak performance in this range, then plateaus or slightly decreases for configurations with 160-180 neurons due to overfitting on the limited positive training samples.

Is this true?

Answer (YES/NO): NO